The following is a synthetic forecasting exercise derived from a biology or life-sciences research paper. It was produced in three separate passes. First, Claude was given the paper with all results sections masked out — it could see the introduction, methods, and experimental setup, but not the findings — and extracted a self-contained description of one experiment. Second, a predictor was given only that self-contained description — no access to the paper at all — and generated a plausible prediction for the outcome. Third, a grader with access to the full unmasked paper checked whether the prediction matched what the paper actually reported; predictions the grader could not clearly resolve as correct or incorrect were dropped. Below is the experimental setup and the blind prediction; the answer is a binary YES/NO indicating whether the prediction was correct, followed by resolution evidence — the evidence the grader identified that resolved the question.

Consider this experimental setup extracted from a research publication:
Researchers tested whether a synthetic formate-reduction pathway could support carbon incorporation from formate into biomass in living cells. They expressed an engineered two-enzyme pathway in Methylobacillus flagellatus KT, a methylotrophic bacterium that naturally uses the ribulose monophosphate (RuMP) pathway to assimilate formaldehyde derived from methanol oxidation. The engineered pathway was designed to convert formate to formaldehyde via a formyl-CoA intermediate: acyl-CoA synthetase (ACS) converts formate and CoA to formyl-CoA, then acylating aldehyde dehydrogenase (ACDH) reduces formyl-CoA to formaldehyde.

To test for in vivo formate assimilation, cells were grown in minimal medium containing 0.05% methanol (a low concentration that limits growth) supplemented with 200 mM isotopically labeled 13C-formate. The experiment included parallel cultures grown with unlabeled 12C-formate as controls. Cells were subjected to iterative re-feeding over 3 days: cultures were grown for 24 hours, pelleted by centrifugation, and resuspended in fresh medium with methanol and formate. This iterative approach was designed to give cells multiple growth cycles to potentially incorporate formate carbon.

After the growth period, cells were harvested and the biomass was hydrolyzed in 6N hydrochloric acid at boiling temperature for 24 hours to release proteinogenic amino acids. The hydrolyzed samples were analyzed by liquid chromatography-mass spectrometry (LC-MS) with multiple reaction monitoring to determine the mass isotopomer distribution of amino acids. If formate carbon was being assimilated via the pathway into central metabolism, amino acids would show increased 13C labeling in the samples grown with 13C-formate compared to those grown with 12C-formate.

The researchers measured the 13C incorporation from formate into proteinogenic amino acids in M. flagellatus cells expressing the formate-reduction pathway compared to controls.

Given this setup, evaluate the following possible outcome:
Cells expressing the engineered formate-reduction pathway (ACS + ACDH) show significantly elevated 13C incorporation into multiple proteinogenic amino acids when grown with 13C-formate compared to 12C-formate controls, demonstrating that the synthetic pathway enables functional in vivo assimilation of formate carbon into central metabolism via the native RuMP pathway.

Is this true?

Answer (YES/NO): NO